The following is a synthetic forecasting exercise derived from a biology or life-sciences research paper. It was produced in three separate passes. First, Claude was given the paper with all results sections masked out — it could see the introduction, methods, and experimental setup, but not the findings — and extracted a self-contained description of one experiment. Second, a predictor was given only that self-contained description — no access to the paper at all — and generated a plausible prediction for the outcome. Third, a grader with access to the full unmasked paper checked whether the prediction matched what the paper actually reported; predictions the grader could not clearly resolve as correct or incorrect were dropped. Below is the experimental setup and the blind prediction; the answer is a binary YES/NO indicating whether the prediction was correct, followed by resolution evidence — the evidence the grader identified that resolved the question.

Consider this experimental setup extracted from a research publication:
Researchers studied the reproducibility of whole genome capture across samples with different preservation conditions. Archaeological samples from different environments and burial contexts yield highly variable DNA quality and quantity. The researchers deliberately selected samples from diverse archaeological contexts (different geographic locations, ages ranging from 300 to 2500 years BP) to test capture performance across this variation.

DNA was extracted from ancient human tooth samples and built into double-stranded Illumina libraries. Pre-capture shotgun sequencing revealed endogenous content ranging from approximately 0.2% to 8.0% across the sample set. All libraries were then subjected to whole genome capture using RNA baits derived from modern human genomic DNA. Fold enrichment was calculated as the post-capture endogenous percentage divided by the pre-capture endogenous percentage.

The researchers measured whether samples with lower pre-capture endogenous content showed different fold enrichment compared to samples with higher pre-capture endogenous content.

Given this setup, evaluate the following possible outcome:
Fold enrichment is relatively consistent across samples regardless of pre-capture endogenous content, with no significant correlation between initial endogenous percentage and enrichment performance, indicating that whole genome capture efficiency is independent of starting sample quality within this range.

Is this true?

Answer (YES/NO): YES